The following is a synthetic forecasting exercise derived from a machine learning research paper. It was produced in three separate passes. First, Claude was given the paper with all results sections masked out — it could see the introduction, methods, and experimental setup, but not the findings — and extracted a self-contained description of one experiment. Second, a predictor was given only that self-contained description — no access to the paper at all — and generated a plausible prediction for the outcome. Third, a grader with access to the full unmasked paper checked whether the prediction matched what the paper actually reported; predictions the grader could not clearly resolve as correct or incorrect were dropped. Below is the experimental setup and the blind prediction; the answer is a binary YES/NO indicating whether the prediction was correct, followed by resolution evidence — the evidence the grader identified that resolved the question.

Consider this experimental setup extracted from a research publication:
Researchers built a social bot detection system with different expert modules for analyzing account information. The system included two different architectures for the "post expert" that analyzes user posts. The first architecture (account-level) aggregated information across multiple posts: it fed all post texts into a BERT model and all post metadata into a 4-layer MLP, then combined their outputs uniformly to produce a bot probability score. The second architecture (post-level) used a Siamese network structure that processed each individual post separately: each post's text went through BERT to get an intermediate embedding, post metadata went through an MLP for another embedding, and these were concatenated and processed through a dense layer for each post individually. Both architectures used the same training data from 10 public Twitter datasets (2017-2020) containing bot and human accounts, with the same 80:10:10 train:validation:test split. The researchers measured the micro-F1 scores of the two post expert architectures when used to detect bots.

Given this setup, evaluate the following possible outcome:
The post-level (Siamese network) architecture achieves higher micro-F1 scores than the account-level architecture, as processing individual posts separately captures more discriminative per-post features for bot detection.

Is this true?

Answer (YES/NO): YES